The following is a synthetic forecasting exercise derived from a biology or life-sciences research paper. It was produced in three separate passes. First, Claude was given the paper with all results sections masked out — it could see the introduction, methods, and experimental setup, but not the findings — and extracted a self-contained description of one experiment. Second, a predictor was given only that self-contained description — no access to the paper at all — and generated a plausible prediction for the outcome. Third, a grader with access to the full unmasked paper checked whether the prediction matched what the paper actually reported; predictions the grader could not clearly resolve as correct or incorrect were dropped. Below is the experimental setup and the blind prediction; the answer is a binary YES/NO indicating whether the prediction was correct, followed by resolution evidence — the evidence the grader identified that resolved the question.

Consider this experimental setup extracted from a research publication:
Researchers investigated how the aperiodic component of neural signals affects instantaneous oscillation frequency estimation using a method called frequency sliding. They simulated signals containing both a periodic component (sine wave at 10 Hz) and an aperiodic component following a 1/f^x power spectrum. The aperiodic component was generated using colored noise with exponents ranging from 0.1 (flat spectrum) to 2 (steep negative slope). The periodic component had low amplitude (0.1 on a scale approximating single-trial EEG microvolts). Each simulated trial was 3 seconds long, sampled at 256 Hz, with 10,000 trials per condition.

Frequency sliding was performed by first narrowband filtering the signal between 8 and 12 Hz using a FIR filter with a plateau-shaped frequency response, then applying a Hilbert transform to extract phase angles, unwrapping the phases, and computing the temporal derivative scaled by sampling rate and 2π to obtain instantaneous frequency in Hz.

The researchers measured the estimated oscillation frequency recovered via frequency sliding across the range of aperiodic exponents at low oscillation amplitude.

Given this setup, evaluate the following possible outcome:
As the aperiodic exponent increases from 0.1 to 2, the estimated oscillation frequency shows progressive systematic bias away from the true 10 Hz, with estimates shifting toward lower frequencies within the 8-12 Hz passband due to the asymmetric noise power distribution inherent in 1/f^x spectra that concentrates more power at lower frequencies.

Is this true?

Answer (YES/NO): YES